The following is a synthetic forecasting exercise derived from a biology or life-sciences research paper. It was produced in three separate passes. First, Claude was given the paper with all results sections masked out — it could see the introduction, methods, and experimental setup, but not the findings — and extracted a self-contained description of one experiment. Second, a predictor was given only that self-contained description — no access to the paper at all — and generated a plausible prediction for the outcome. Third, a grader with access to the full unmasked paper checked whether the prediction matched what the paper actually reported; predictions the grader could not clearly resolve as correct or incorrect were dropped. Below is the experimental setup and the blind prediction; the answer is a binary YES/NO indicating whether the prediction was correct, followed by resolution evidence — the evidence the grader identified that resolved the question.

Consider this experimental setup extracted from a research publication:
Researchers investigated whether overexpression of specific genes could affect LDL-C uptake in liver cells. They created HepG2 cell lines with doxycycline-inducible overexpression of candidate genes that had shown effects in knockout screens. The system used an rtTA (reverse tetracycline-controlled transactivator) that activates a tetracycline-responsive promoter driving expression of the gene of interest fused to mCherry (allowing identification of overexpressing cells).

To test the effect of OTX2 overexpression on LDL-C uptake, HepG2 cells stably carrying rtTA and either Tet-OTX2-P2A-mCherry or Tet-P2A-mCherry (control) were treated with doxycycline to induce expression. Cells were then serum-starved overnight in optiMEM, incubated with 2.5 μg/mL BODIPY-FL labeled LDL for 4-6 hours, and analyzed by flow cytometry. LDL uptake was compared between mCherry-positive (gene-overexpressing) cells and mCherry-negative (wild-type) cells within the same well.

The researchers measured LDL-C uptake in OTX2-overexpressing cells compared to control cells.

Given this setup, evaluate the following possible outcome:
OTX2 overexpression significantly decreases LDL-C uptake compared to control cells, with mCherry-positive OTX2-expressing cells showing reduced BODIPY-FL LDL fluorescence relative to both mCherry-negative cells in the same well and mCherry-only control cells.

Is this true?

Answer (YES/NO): YES